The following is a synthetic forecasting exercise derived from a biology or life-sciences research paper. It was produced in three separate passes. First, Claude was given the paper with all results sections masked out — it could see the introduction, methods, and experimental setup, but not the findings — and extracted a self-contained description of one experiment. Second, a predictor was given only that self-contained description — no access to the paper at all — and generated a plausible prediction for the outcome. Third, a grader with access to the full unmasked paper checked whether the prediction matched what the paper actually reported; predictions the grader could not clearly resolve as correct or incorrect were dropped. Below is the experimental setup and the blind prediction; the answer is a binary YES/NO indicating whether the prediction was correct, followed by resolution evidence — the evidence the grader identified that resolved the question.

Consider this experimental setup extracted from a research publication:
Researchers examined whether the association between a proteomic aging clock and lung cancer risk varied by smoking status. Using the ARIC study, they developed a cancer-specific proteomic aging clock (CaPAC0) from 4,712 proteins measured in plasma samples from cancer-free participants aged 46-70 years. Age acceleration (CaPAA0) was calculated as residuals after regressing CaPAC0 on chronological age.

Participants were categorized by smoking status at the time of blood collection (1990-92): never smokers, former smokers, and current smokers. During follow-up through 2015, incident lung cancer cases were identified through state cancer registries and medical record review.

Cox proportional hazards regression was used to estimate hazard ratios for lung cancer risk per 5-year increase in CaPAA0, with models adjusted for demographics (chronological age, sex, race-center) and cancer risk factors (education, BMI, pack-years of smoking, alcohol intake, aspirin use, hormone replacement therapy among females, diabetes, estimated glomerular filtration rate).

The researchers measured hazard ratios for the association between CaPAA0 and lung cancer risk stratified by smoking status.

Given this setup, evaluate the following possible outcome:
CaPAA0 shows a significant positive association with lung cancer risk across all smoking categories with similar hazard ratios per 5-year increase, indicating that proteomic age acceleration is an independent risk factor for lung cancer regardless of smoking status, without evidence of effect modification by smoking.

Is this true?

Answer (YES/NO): NO